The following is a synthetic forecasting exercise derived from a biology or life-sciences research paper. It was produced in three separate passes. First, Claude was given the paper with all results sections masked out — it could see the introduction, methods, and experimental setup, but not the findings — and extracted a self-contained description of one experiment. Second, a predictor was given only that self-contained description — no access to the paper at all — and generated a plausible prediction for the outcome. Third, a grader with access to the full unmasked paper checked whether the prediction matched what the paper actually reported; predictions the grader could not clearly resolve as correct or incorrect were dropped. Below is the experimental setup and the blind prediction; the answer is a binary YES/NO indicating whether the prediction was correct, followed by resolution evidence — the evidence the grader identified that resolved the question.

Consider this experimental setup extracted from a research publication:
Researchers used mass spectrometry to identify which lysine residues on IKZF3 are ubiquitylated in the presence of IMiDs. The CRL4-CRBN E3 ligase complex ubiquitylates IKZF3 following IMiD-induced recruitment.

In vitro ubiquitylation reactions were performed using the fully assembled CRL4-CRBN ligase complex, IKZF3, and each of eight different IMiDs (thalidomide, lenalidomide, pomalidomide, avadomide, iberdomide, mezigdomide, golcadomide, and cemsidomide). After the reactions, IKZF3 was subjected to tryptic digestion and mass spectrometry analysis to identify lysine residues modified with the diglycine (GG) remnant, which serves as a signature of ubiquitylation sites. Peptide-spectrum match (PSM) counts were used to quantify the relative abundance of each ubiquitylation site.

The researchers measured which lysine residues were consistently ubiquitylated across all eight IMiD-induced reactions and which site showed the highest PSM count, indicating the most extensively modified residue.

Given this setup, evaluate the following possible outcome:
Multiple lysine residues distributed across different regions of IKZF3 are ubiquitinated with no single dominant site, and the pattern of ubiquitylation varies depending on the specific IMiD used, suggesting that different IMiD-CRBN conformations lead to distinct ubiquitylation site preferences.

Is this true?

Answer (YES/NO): NO